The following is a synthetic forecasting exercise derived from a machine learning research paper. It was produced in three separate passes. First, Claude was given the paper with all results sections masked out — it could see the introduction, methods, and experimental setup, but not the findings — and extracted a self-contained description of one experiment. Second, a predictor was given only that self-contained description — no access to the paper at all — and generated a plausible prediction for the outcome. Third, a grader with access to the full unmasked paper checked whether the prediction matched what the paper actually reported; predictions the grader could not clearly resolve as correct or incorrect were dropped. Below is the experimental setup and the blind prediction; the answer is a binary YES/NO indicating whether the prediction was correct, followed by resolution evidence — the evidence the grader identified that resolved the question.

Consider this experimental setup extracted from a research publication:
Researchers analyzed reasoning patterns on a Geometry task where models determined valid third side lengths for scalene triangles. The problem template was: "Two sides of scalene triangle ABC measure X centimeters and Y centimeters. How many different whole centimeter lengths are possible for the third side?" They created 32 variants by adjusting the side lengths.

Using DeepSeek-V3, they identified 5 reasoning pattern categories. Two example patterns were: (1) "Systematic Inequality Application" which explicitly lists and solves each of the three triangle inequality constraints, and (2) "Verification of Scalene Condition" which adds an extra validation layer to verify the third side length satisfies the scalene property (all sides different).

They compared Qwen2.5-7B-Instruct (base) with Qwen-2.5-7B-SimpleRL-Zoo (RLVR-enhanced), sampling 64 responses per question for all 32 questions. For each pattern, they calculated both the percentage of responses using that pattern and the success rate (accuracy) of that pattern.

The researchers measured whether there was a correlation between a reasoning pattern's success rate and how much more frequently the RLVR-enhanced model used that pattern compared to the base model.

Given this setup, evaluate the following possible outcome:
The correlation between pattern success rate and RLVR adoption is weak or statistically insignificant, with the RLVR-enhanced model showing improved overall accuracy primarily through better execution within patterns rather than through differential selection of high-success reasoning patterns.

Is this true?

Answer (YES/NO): NO